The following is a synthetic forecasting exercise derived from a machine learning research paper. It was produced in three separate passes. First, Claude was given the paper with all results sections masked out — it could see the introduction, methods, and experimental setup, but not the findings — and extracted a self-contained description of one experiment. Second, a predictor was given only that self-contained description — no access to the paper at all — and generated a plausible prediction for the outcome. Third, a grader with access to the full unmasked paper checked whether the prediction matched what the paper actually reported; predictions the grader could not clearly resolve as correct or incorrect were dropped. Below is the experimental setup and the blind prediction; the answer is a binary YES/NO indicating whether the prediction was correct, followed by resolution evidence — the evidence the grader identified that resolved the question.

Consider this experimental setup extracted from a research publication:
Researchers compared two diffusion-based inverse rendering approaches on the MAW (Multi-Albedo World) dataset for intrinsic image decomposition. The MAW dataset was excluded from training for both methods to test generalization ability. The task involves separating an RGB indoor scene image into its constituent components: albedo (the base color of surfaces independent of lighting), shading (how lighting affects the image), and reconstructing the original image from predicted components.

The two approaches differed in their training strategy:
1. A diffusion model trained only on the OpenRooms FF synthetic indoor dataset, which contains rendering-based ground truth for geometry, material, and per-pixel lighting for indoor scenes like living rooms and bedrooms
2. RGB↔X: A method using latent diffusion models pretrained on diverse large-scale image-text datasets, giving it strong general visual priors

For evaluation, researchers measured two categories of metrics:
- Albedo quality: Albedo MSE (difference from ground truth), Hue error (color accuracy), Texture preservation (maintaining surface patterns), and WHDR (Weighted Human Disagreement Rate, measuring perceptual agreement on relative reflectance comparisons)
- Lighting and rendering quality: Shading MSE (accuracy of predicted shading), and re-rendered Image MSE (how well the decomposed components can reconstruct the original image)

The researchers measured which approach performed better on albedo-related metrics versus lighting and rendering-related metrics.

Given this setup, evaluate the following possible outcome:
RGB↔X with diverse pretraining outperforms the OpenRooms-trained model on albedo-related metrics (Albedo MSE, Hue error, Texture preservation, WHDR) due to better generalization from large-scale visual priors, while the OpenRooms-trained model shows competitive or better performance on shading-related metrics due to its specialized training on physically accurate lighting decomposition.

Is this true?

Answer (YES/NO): YES